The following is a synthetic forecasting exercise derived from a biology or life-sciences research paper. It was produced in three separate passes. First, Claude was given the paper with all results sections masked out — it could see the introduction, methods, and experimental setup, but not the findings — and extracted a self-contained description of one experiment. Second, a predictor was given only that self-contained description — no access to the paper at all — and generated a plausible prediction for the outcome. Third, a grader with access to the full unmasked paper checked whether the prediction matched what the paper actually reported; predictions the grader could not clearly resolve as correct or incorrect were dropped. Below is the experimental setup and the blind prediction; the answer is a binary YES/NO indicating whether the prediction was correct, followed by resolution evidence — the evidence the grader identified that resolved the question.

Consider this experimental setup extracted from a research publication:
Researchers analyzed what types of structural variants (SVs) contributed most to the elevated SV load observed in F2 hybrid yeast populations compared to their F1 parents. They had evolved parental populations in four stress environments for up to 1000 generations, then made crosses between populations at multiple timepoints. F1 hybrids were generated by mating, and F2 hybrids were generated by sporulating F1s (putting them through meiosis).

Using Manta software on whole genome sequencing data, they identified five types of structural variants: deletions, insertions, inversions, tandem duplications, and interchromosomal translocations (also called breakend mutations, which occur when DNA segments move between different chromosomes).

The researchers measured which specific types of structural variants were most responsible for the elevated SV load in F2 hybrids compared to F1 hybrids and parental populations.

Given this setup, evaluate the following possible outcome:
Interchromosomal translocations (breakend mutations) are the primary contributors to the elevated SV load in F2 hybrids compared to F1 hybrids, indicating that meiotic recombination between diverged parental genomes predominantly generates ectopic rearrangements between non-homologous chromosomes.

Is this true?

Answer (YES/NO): NO